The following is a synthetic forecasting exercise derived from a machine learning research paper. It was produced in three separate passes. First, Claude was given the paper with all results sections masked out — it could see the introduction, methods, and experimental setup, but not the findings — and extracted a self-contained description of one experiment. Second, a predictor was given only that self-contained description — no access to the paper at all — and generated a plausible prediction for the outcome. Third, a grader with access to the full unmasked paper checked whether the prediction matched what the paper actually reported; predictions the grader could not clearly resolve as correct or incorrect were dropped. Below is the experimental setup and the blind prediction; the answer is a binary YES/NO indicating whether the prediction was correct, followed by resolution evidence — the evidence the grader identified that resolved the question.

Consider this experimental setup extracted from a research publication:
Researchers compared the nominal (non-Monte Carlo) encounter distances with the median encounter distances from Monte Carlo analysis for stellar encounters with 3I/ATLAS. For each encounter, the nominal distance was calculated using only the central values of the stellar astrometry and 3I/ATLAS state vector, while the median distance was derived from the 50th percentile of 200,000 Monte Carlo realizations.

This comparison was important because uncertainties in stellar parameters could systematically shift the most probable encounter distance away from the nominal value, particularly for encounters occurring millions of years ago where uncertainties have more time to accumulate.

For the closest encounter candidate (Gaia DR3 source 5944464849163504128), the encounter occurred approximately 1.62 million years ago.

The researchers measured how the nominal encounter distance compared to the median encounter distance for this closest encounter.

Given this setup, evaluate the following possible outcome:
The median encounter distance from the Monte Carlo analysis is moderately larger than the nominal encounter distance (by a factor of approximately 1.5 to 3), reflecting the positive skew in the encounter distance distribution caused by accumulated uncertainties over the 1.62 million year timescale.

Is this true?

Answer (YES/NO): YES